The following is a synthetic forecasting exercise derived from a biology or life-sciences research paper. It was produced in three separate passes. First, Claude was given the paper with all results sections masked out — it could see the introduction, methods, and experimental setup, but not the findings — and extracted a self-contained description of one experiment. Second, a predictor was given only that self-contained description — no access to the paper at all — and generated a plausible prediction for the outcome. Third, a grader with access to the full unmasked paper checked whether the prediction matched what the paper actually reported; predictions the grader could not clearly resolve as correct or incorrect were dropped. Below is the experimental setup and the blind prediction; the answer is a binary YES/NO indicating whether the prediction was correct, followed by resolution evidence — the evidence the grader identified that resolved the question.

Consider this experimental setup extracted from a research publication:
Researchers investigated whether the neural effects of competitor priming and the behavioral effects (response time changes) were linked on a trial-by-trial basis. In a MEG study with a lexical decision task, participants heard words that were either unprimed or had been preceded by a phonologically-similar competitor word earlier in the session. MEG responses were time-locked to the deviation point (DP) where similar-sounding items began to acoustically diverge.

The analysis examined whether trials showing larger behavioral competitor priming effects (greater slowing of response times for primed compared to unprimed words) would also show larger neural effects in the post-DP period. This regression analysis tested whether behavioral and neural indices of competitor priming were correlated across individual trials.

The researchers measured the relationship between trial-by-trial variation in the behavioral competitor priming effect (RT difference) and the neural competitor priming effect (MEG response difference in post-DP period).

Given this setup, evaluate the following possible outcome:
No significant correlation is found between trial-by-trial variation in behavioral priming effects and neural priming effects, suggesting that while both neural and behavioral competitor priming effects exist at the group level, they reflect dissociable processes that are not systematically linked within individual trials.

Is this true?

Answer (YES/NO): NO